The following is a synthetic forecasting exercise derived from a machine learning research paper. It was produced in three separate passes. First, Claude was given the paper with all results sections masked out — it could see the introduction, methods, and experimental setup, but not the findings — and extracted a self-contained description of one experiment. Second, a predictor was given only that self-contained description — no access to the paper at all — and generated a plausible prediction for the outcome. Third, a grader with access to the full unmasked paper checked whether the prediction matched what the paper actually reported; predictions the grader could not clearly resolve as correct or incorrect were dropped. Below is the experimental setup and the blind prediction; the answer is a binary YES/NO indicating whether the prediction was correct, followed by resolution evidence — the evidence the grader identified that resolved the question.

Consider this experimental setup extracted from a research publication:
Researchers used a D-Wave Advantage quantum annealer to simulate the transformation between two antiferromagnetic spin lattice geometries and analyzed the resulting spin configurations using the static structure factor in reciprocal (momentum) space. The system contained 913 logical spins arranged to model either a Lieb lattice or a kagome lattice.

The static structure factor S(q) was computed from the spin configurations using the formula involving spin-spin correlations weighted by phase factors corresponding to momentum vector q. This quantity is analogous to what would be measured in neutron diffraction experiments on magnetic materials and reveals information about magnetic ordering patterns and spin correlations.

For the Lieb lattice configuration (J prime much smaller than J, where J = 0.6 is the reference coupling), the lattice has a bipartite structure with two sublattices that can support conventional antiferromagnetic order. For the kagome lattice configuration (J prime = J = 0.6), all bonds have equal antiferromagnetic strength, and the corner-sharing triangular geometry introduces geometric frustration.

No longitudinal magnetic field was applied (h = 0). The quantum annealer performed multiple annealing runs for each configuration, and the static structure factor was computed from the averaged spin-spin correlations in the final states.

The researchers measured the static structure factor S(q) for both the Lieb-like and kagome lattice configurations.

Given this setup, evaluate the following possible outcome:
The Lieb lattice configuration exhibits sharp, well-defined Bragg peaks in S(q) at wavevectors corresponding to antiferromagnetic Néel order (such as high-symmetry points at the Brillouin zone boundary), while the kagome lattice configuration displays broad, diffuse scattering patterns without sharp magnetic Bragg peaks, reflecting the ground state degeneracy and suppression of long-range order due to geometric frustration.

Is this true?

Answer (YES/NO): YES